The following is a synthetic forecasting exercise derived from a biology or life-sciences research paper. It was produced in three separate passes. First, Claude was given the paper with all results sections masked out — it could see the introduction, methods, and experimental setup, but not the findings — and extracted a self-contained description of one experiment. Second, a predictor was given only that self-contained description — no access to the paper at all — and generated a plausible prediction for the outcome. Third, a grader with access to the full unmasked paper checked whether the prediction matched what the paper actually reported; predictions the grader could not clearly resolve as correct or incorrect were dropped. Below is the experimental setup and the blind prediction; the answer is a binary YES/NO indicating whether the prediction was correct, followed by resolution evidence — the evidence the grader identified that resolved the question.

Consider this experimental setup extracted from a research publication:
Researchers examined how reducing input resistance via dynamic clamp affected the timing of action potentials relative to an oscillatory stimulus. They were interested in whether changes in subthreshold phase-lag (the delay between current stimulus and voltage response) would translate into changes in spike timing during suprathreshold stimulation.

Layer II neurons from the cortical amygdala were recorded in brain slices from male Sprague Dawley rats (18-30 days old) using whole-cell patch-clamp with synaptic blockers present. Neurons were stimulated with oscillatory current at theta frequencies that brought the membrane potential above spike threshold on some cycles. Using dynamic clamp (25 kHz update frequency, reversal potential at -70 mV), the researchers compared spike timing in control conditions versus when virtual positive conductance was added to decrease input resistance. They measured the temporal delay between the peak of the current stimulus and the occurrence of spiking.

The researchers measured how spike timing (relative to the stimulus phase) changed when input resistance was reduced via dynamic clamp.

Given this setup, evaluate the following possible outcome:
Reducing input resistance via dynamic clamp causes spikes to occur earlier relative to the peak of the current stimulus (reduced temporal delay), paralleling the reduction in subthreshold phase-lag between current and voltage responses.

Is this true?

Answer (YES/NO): YES